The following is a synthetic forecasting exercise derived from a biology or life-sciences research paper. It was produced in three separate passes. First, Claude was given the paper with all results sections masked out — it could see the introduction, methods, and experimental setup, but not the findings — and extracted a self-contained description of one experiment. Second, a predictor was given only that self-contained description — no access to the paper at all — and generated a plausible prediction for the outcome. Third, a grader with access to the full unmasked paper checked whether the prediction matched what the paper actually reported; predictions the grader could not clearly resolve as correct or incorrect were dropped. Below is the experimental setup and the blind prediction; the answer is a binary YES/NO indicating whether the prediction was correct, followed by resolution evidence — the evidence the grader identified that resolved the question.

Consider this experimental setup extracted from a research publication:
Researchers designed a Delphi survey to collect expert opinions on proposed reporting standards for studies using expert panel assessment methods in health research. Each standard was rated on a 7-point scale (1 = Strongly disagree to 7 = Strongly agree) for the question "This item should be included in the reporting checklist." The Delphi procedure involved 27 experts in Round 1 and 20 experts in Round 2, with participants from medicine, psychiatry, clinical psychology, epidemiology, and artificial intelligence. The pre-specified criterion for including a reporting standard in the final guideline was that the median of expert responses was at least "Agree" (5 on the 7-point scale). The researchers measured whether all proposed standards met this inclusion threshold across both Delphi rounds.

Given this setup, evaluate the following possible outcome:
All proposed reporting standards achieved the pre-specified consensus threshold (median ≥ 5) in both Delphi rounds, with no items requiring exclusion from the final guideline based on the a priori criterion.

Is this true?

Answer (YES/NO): YES